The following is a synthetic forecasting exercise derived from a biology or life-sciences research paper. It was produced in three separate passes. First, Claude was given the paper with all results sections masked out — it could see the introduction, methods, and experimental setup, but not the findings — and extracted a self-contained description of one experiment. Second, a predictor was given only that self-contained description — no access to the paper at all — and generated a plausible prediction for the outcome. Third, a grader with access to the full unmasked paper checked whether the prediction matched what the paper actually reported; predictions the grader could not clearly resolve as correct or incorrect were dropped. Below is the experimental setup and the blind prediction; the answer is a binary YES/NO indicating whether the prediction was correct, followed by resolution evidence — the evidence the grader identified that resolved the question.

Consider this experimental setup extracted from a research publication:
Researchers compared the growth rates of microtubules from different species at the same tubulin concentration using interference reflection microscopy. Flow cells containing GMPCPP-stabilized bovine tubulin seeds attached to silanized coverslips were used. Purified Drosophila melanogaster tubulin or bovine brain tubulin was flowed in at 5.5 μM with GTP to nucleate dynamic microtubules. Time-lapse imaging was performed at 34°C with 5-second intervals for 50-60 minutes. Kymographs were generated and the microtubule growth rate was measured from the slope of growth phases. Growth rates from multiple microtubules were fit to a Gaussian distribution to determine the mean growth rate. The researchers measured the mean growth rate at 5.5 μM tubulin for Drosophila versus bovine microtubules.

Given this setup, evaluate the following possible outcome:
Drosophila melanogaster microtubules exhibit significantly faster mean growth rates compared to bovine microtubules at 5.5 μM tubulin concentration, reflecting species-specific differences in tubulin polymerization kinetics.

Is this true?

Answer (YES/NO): NO